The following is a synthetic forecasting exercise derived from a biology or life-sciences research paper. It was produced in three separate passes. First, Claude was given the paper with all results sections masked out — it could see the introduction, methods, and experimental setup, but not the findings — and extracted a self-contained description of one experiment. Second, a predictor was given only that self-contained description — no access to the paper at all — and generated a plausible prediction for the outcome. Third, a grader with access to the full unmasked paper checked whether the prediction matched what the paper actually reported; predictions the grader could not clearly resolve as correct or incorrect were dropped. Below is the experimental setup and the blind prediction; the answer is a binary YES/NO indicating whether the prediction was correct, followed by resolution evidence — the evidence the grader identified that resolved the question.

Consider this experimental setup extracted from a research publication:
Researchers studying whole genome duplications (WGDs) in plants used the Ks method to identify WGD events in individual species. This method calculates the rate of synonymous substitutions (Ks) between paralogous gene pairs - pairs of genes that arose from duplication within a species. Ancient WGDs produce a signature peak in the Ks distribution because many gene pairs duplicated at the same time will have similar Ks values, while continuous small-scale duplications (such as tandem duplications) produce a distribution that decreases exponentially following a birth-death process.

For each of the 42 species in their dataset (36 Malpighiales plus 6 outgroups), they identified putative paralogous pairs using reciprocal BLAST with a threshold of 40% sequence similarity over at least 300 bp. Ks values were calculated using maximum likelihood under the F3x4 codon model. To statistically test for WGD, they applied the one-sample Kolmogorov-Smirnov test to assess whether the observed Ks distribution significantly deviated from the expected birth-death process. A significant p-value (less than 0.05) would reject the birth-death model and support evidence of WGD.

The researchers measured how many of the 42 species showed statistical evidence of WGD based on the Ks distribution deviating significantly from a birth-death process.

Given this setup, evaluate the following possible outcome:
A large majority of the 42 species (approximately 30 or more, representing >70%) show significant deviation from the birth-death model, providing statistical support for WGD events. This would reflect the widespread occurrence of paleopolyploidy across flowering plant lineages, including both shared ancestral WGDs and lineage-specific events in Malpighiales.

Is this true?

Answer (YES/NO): NO